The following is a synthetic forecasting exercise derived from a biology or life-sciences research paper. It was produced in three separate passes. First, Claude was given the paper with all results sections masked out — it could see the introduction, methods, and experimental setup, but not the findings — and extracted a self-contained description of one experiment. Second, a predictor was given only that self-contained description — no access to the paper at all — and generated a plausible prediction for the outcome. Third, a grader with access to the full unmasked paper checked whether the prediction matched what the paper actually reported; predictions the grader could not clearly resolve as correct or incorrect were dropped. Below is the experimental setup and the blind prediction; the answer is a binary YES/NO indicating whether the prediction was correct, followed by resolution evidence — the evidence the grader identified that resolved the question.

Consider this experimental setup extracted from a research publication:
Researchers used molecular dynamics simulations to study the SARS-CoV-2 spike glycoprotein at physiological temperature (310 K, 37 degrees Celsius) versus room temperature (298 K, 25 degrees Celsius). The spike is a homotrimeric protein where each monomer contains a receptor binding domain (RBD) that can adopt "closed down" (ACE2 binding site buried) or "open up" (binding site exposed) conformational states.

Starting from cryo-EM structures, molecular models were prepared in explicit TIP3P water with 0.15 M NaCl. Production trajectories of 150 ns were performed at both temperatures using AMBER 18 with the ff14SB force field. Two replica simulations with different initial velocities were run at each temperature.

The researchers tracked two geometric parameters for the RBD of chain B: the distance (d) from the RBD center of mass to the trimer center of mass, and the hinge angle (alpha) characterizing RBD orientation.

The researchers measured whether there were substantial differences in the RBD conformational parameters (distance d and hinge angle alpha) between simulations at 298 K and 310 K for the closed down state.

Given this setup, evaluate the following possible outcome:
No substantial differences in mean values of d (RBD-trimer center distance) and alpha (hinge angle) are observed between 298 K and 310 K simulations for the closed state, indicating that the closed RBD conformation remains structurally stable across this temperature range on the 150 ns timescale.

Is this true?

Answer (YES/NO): YES